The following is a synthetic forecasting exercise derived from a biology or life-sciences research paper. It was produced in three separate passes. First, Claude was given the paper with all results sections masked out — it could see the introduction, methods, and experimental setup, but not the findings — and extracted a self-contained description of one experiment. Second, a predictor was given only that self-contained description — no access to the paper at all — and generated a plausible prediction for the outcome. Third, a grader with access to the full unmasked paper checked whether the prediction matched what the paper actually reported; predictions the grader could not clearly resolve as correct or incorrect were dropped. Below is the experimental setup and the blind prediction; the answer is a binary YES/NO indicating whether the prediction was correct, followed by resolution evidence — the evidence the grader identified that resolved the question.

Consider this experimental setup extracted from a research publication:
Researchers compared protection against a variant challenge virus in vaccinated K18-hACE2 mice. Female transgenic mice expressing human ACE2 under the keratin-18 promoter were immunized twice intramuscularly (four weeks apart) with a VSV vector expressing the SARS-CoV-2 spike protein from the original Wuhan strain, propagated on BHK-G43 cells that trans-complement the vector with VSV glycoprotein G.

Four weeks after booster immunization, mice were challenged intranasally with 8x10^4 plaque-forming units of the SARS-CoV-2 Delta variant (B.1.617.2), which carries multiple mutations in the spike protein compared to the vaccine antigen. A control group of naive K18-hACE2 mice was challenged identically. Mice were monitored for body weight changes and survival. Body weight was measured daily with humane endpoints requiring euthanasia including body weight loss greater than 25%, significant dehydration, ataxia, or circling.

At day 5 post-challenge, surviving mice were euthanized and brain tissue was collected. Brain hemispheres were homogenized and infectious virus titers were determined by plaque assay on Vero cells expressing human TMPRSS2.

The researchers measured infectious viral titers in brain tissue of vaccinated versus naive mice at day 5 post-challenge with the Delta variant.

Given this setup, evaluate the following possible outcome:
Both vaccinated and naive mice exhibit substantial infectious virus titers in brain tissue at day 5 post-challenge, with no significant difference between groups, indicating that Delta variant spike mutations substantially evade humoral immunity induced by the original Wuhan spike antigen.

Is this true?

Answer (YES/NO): NO